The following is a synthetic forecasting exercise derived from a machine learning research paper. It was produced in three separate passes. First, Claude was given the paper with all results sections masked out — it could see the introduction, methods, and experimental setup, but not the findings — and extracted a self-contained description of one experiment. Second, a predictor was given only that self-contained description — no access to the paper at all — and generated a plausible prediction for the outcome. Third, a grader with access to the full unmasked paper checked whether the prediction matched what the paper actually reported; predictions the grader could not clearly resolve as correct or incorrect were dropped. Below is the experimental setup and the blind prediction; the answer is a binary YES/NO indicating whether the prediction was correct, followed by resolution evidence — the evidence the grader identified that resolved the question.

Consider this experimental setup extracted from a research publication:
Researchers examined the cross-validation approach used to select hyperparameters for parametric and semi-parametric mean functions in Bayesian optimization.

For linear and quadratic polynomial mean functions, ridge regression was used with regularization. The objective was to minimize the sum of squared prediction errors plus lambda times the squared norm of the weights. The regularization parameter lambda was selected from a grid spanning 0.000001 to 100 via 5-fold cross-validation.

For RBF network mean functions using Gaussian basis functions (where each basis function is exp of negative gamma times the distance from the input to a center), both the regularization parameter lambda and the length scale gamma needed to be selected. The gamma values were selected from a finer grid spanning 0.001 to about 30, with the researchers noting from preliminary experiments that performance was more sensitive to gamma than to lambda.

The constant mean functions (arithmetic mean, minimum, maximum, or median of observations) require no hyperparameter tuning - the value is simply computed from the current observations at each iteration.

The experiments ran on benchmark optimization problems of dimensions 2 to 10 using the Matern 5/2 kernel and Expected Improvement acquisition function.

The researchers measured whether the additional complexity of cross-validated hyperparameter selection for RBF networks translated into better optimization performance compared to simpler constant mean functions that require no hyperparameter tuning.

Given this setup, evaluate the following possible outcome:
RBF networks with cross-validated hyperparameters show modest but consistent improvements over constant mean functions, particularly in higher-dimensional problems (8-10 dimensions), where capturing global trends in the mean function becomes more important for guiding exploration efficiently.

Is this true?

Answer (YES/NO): NO